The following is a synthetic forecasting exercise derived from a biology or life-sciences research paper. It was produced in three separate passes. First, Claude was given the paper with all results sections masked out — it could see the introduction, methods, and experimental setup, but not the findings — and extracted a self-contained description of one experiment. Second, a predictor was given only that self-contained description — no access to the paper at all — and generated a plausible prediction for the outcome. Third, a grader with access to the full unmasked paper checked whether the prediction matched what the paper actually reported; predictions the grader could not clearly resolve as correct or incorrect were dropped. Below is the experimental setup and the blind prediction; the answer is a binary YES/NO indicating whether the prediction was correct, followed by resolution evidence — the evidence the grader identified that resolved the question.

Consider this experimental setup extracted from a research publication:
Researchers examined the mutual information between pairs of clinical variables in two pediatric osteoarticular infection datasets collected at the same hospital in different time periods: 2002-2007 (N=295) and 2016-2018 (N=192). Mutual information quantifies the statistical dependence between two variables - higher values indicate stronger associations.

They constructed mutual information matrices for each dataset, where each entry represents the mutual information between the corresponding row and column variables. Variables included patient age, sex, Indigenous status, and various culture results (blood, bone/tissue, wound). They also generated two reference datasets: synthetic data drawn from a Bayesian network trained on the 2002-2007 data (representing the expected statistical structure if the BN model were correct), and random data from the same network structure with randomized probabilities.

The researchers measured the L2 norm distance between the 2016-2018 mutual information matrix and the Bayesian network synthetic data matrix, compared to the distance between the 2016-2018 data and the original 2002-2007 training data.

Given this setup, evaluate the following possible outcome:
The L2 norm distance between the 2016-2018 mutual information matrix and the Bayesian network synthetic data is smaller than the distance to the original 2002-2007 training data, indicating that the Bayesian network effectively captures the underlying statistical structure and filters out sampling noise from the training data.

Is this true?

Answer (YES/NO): YES